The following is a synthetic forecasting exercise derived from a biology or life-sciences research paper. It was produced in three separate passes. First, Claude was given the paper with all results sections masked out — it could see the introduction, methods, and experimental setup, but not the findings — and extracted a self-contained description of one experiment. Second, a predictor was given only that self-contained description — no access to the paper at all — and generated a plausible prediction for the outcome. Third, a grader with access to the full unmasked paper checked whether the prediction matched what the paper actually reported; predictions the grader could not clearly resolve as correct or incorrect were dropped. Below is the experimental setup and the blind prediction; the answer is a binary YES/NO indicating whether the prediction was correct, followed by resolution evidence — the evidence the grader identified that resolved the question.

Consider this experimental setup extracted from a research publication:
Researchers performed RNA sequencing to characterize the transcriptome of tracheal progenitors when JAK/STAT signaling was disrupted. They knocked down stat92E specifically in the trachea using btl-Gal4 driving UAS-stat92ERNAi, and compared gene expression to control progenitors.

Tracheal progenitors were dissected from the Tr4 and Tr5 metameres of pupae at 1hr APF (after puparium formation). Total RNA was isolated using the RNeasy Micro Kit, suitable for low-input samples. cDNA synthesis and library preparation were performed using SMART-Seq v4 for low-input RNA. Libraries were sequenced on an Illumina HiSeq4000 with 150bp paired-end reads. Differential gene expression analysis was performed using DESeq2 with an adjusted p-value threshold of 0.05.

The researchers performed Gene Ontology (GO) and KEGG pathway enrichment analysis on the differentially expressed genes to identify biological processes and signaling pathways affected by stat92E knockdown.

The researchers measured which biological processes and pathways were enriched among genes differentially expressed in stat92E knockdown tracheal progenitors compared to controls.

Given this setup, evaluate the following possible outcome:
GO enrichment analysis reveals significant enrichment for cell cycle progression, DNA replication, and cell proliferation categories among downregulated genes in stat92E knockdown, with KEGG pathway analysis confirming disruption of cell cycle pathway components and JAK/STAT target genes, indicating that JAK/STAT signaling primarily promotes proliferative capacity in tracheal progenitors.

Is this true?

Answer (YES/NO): NO